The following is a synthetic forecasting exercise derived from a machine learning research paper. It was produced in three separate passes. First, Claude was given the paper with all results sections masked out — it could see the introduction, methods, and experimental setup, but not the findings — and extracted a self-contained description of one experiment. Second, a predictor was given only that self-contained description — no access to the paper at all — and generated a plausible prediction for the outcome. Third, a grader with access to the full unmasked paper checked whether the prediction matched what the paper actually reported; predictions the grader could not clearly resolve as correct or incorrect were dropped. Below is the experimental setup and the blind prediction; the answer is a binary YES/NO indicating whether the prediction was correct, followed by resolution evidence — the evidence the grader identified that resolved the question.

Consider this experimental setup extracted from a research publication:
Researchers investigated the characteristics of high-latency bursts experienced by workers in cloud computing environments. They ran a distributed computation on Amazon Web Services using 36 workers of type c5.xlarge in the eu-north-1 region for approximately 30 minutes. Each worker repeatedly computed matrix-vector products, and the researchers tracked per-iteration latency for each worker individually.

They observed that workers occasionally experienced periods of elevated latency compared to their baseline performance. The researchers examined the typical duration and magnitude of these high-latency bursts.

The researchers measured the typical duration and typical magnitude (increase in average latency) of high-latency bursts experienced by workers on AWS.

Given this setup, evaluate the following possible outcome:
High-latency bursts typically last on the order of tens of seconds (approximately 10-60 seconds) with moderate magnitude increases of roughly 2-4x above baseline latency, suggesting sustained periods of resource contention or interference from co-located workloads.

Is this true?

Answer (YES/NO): NO